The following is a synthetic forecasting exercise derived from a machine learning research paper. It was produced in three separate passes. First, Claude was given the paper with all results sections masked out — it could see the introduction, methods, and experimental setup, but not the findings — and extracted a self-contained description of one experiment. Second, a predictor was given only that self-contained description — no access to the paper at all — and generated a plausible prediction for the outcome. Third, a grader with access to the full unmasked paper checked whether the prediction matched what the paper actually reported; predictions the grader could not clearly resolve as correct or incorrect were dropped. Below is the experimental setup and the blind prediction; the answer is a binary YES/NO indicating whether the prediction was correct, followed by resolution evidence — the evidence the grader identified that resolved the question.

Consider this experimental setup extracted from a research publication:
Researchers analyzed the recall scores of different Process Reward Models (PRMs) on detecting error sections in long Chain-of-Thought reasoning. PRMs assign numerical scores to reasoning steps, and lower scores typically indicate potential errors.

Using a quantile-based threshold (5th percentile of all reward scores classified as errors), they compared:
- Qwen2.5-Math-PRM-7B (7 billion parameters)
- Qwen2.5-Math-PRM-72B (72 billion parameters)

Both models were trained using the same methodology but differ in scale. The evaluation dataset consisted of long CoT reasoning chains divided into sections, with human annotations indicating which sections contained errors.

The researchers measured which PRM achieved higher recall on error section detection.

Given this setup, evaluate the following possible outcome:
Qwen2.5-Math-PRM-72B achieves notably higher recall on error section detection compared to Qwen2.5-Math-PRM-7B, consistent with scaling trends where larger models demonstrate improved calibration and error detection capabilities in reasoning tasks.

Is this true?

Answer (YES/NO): NO